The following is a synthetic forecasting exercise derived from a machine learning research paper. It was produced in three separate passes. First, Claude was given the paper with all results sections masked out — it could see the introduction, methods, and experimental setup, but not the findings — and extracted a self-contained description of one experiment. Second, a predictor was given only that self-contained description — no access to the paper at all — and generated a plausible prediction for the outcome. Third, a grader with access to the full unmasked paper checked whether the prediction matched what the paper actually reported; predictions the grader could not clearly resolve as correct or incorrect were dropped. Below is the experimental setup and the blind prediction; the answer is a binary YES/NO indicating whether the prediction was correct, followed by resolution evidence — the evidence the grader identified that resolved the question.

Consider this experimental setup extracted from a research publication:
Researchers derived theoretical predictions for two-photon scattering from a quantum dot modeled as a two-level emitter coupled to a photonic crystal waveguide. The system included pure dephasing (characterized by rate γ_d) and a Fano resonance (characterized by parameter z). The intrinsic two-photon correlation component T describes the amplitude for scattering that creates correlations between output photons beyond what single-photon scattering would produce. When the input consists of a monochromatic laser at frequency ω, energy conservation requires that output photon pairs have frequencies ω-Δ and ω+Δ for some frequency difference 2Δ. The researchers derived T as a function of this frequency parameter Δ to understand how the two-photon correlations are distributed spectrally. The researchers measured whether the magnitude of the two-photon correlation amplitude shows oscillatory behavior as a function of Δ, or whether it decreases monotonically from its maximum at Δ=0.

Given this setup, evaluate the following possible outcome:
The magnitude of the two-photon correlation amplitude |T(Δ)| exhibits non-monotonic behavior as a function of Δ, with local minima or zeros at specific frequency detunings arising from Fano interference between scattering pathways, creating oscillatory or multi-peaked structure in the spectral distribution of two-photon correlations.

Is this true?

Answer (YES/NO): NO